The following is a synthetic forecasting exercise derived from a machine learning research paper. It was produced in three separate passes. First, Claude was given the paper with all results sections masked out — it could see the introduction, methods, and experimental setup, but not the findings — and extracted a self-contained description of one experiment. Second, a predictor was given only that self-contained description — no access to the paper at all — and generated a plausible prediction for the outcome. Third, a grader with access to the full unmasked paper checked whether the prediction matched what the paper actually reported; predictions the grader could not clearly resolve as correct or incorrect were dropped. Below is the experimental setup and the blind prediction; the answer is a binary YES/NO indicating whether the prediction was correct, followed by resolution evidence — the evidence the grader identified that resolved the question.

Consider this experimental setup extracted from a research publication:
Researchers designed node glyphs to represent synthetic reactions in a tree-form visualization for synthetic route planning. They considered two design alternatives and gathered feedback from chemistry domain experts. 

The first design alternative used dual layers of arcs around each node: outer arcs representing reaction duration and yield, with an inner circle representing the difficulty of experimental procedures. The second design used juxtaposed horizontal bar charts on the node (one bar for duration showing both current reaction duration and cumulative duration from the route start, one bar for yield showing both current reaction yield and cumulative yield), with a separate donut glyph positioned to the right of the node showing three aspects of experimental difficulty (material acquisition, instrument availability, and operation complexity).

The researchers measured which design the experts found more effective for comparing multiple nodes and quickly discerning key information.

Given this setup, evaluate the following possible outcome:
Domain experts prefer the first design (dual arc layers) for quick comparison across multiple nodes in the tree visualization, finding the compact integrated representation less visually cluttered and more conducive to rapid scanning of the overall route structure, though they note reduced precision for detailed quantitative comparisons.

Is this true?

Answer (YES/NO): NO